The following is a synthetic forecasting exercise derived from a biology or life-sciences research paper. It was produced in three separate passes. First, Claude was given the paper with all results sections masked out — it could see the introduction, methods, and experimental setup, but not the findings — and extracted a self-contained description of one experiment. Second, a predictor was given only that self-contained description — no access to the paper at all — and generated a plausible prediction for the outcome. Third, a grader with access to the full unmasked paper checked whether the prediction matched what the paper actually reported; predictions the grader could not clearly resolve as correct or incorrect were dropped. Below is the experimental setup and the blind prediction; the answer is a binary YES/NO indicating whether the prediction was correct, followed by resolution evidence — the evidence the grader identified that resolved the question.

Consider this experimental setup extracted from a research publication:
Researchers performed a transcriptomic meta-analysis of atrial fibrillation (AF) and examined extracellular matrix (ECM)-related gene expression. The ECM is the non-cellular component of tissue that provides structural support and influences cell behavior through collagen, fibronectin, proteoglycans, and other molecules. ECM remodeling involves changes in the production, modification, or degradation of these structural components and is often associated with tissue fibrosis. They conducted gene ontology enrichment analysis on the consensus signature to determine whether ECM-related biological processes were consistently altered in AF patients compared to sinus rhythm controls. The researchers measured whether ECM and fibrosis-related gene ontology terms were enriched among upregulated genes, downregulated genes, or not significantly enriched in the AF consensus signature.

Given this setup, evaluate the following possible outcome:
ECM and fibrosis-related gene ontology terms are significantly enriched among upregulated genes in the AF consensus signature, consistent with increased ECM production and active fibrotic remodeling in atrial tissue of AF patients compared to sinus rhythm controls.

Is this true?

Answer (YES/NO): YES